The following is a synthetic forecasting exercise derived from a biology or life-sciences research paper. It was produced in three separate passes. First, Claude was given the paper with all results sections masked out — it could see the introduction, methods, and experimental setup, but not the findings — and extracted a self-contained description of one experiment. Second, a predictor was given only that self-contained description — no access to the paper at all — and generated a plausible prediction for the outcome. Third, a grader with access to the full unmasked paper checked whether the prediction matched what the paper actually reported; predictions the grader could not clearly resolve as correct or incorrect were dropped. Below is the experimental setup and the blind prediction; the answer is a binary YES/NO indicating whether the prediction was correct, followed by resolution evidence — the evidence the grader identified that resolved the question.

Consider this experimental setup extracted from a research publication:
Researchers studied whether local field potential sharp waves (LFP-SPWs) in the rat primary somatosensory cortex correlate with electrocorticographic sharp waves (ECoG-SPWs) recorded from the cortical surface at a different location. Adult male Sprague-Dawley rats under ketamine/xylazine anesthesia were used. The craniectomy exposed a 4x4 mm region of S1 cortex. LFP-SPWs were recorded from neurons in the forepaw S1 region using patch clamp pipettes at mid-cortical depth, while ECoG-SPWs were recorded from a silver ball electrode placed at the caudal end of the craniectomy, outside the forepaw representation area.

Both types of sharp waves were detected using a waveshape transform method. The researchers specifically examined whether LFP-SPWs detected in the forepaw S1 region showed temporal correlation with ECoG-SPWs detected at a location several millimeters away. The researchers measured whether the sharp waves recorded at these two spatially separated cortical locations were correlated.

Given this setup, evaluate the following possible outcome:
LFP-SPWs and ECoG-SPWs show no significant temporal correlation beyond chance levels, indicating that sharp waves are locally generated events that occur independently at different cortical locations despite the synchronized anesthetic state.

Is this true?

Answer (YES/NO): NO